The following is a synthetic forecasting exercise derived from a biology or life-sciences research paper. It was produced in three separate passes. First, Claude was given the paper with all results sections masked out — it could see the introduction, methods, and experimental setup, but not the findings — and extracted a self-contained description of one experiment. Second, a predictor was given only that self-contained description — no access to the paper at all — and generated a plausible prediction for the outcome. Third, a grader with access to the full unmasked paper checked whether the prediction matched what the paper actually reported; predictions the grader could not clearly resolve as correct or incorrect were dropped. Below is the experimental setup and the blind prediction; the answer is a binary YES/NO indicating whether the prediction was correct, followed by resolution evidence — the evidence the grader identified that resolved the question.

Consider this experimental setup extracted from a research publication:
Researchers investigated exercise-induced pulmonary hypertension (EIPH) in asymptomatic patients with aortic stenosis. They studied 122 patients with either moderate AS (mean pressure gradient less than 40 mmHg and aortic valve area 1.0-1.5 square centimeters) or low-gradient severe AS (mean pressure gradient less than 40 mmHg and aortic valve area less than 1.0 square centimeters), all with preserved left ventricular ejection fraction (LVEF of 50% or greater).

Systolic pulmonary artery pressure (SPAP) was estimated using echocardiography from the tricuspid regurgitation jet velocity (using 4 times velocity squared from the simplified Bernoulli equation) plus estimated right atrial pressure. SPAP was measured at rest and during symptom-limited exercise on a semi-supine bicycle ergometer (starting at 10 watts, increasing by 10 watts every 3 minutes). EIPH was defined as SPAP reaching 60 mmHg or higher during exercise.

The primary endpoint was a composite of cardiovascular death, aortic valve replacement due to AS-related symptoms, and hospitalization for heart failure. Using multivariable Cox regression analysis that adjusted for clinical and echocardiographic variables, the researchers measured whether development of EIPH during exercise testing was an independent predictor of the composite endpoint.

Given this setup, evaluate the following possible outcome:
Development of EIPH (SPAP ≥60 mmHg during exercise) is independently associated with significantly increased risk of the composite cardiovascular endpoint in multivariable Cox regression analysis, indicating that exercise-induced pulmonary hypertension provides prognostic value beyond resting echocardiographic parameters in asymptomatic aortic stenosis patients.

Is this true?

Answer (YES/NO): NO